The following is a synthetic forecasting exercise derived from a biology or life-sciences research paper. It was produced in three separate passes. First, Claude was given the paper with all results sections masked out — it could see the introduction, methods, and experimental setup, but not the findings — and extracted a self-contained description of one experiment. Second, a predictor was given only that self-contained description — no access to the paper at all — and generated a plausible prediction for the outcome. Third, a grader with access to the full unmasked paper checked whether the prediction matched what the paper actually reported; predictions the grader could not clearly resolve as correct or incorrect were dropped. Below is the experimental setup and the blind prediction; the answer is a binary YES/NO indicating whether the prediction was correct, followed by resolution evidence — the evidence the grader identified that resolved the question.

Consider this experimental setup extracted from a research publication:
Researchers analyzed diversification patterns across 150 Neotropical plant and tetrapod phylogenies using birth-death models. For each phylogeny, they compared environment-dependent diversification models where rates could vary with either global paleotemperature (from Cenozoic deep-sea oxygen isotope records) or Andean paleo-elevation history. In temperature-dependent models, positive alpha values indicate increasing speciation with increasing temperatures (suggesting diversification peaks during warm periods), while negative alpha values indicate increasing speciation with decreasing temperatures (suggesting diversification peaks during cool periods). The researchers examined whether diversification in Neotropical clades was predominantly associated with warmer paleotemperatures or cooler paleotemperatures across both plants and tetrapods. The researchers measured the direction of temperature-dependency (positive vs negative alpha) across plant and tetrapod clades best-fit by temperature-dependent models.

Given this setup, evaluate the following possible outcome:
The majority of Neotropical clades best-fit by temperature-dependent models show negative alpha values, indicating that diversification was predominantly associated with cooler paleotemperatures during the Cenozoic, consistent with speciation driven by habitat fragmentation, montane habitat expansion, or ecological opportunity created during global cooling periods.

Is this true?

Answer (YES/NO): NO